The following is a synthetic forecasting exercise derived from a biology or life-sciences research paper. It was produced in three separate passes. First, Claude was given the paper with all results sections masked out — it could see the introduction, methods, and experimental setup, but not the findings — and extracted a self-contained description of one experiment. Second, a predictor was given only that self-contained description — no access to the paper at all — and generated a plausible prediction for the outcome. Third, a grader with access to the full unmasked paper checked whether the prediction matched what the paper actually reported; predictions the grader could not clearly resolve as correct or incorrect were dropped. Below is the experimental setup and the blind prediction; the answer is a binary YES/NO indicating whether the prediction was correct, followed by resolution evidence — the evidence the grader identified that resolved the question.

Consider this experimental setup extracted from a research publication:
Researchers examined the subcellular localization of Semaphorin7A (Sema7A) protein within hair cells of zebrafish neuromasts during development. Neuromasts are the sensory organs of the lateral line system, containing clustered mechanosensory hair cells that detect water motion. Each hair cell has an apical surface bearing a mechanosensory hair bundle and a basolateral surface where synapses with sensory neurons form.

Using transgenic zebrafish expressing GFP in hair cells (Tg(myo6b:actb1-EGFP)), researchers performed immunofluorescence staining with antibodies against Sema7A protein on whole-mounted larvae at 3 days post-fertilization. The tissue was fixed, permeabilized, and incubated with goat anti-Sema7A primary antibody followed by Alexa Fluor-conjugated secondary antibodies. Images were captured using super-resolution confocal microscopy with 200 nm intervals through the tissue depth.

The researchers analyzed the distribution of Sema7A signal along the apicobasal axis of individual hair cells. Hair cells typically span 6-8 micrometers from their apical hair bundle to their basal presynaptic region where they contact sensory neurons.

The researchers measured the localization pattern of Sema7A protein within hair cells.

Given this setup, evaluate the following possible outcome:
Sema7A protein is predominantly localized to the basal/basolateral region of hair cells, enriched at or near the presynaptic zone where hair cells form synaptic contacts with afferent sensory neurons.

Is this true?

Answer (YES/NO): NO